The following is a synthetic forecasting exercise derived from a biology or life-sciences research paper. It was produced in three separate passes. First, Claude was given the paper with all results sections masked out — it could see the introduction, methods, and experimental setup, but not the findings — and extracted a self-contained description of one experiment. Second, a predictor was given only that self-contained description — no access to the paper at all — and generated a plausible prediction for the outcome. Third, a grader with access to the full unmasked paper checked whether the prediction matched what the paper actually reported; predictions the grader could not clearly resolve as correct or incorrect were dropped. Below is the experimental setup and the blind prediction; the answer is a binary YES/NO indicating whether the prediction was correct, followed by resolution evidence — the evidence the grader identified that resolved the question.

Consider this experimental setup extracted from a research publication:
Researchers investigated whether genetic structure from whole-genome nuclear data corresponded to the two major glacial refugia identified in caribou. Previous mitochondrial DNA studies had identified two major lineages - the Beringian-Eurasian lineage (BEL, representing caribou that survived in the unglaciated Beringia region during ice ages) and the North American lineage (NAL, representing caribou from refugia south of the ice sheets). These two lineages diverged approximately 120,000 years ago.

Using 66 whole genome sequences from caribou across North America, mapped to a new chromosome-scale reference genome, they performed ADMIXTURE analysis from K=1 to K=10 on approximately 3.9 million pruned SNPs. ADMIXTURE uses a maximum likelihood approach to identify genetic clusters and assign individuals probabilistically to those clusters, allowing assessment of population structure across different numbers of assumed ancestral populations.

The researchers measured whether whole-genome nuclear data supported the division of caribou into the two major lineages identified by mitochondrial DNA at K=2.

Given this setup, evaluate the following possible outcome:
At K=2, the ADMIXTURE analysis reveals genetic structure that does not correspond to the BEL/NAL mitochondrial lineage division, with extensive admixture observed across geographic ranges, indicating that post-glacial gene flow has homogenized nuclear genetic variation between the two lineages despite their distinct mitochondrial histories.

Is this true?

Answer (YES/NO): NO